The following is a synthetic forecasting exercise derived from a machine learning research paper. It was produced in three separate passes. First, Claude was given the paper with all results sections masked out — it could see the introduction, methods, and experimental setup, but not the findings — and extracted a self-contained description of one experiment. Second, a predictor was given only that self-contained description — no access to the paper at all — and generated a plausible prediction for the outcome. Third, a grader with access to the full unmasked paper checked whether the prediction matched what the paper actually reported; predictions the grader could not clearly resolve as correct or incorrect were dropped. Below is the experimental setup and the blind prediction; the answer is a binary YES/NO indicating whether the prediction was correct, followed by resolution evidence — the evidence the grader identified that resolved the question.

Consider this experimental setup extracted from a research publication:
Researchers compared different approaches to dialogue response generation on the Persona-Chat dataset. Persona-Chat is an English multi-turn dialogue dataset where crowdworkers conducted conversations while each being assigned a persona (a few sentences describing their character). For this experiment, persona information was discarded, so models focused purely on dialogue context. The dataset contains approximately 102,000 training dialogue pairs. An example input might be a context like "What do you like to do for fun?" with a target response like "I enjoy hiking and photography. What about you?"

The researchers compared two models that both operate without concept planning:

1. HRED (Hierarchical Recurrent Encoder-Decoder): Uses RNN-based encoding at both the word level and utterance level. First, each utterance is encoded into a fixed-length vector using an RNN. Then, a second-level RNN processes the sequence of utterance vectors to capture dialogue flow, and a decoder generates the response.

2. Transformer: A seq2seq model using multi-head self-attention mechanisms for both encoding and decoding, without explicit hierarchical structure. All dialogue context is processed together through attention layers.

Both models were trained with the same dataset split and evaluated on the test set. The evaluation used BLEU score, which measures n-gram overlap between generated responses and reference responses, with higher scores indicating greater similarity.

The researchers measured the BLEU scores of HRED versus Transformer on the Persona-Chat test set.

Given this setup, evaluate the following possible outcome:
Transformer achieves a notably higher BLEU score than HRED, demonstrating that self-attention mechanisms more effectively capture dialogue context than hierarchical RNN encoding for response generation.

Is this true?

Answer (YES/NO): NO